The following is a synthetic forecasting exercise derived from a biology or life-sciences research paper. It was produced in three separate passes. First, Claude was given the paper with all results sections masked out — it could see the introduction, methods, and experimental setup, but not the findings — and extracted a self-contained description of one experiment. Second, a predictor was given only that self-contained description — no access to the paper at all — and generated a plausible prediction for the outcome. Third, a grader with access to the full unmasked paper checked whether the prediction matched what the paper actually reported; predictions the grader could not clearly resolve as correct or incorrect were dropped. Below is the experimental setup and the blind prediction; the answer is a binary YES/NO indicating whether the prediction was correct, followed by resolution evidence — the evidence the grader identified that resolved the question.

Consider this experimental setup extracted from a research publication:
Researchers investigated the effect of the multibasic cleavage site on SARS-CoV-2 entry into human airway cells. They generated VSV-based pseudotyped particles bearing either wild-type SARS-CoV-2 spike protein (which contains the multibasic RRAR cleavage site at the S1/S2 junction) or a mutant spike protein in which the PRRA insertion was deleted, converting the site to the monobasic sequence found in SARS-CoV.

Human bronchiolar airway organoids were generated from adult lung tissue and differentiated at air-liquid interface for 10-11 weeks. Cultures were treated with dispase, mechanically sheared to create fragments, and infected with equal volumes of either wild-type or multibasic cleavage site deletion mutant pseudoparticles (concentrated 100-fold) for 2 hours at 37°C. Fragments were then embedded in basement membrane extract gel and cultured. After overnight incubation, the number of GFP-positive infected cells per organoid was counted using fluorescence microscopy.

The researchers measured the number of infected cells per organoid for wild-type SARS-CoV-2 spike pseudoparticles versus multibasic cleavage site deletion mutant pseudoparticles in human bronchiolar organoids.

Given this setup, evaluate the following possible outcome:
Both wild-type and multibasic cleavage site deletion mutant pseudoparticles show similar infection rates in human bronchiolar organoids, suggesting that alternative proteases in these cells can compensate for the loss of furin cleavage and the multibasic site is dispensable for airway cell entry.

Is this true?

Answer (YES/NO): NO